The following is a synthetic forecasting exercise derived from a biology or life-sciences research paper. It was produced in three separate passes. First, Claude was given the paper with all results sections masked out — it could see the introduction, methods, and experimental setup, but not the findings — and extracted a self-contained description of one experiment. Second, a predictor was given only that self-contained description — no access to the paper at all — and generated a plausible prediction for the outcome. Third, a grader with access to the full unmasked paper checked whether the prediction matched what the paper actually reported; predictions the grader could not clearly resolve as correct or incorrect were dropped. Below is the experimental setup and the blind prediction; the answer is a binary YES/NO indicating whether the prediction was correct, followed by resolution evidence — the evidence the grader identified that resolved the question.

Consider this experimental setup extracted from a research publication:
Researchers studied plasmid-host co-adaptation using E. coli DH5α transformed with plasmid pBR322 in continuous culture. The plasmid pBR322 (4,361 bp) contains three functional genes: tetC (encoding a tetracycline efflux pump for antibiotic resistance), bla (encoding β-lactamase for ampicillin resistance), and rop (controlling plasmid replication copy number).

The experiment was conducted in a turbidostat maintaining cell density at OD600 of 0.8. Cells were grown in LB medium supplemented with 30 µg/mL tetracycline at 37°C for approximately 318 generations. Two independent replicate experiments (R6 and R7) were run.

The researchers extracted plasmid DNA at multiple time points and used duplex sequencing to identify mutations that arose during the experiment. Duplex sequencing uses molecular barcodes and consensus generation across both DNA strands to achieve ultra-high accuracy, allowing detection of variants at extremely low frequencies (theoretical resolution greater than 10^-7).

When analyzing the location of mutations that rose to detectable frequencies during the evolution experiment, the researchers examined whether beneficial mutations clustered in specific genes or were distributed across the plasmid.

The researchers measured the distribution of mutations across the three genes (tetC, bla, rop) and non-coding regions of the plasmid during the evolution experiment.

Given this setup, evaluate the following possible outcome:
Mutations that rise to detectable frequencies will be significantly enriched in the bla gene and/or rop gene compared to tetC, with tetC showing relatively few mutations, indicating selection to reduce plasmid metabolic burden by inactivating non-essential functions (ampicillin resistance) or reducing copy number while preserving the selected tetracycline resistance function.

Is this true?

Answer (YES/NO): NO